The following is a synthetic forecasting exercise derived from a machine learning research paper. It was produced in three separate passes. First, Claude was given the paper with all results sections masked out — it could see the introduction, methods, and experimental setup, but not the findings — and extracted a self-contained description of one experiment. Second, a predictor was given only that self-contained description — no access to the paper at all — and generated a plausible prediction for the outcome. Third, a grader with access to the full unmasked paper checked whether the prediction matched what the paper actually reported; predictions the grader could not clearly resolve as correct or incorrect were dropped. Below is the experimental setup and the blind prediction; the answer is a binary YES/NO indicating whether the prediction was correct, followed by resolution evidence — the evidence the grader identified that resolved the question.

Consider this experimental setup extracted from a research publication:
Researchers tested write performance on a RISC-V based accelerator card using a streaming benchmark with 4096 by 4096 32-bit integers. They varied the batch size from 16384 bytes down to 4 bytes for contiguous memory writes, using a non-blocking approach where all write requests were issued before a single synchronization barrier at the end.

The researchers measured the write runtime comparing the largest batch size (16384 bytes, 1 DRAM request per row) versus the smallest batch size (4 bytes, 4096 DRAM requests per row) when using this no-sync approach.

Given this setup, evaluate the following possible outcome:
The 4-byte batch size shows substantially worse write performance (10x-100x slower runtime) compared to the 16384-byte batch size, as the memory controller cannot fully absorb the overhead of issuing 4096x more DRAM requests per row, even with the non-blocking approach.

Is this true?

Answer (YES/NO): YES